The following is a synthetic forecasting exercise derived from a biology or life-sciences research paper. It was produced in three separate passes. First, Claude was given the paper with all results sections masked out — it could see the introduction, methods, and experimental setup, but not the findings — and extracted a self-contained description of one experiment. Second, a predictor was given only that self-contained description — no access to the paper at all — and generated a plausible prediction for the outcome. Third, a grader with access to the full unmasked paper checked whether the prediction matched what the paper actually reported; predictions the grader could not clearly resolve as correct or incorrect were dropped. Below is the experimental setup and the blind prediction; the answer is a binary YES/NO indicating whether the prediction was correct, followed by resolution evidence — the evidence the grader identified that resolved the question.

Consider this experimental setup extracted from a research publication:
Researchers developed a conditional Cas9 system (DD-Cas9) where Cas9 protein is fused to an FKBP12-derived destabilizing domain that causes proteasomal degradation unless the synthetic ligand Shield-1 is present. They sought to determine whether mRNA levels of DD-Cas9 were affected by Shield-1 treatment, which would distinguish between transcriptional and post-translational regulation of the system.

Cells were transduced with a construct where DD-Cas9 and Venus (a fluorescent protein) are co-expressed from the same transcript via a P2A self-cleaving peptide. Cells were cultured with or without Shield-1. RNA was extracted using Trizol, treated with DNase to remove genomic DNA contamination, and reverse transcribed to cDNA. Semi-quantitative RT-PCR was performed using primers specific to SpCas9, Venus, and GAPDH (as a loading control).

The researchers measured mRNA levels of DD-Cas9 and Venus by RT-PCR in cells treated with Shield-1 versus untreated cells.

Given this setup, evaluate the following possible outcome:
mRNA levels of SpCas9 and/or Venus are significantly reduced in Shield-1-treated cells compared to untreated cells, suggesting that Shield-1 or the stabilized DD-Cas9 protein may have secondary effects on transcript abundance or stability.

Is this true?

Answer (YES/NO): NO